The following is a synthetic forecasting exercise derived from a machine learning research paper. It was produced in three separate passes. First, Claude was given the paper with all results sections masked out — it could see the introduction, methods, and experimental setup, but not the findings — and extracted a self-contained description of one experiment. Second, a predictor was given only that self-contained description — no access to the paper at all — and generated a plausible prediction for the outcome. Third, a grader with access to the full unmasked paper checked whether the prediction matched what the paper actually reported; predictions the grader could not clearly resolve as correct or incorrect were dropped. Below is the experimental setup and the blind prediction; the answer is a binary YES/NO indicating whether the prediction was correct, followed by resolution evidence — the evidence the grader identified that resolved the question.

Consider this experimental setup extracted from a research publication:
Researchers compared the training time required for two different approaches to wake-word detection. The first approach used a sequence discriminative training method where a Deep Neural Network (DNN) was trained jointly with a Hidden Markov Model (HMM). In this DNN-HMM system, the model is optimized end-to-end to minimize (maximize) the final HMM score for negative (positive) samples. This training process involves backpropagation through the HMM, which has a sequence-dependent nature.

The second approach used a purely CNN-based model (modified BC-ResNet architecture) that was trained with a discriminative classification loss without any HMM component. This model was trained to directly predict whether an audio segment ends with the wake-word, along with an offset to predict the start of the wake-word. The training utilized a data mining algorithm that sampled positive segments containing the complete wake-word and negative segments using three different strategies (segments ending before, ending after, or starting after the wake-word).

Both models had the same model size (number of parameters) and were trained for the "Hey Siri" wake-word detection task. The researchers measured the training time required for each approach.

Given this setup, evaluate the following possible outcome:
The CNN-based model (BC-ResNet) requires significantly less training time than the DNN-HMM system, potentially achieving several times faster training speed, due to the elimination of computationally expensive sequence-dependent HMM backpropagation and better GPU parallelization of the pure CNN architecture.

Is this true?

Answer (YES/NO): NO